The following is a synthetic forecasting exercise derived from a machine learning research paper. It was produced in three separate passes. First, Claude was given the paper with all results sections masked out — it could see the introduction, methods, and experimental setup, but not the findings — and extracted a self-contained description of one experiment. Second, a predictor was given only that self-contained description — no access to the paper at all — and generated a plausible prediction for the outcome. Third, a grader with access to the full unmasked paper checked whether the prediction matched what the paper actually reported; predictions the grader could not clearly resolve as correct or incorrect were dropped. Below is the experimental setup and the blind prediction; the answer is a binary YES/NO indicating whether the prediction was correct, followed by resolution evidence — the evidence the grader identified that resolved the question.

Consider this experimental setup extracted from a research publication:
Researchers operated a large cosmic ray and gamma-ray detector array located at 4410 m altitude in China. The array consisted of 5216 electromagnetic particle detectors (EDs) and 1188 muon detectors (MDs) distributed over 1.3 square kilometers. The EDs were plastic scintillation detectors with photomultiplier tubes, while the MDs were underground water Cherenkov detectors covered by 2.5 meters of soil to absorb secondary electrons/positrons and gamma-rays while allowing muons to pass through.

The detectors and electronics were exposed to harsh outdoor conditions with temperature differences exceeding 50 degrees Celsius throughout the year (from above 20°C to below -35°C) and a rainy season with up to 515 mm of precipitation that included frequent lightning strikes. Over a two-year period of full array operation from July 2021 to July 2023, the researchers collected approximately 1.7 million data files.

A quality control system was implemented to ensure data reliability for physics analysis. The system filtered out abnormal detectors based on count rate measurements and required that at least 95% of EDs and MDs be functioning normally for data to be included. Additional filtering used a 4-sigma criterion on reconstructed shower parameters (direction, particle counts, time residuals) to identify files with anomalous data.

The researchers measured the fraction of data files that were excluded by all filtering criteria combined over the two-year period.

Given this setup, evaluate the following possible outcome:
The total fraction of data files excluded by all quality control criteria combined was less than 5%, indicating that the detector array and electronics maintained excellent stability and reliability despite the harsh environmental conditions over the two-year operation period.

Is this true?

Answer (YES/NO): YES